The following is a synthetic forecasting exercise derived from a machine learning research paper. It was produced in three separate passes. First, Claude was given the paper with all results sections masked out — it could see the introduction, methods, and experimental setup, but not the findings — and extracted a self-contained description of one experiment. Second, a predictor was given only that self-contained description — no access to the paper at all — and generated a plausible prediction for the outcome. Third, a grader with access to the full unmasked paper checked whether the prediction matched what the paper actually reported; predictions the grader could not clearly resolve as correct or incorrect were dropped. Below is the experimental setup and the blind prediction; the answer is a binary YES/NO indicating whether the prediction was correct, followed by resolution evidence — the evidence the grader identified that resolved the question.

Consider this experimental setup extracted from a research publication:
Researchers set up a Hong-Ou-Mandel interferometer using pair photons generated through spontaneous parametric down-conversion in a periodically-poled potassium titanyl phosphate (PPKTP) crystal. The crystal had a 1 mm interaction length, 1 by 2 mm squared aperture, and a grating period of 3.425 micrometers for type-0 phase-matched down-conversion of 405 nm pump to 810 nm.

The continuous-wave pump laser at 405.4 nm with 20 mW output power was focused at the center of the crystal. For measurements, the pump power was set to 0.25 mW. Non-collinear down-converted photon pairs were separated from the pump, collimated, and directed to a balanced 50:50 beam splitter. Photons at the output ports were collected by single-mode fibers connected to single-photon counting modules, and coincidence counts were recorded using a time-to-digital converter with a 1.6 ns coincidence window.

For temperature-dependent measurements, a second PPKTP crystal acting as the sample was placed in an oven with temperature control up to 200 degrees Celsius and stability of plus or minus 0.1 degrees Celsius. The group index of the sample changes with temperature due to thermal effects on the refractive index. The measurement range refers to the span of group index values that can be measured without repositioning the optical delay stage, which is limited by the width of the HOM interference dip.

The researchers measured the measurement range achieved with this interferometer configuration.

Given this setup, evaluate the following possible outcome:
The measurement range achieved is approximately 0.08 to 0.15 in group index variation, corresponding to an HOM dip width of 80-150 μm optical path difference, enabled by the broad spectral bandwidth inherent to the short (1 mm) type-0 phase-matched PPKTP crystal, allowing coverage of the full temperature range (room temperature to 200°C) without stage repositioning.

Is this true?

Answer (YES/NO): NO